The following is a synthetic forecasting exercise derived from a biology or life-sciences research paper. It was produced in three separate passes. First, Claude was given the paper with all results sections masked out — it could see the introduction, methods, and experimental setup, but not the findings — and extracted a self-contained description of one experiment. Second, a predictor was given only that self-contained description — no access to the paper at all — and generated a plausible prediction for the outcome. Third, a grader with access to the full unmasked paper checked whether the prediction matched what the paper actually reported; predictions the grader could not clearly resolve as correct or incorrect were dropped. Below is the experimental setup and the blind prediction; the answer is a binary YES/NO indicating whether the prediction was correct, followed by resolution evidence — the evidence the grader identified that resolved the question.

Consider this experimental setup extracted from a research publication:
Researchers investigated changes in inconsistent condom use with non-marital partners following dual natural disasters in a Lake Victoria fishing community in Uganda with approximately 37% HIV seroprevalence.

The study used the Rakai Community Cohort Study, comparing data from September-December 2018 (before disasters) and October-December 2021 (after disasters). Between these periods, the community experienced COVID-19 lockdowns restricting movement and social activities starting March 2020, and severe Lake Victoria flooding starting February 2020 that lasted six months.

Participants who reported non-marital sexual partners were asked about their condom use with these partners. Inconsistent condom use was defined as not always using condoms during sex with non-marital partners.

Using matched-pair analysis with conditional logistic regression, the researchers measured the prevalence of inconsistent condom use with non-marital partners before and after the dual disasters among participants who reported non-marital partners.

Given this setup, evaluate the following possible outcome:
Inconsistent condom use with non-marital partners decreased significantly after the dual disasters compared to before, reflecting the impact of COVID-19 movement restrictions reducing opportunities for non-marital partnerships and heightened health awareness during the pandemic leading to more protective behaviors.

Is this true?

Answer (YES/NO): YES